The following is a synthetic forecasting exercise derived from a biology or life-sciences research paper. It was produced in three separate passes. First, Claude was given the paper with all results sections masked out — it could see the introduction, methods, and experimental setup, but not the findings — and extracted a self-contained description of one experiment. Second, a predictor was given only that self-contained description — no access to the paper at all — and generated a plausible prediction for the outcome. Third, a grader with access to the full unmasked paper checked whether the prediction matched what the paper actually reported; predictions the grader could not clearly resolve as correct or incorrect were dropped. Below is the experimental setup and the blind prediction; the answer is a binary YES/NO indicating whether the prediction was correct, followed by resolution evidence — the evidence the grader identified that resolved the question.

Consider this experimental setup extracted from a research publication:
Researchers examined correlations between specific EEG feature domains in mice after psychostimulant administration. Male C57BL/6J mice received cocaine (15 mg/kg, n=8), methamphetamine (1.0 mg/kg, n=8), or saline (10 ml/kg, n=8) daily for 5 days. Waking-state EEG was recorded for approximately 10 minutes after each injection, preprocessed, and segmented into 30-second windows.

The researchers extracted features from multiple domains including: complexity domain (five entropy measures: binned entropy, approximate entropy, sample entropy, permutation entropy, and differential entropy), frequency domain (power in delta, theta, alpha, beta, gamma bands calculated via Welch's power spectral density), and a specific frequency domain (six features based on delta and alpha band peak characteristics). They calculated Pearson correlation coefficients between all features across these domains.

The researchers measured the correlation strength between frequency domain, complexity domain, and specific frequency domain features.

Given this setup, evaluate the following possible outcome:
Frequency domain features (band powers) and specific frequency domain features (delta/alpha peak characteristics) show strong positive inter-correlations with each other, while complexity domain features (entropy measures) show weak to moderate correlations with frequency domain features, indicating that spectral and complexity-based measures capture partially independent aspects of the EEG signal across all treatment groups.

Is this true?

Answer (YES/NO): NO